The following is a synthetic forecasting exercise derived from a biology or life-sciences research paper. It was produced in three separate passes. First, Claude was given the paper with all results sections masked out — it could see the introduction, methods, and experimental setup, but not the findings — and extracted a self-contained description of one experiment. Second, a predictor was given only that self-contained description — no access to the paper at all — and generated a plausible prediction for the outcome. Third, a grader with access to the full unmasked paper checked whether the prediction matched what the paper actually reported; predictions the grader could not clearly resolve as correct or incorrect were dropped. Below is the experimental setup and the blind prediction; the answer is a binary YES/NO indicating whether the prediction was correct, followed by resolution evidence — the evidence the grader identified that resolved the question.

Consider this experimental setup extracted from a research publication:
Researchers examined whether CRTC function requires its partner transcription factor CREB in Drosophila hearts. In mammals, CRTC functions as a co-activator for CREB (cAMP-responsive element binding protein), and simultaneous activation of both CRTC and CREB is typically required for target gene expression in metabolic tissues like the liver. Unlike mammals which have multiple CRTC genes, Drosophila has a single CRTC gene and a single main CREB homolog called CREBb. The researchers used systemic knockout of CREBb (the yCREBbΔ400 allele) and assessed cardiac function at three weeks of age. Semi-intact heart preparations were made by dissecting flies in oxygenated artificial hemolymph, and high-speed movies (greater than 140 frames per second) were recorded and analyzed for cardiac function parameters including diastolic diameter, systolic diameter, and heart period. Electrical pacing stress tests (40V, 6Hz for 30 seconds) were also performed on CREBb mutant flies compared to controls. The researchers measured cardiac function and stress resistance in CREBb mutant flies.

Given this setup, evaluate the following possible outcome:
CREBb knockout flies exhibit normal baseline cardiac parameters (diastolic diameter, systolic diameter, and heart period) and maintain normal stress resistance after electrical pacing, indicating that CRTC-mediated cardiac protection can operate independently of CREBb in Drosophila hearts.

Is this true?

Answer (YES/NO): NO